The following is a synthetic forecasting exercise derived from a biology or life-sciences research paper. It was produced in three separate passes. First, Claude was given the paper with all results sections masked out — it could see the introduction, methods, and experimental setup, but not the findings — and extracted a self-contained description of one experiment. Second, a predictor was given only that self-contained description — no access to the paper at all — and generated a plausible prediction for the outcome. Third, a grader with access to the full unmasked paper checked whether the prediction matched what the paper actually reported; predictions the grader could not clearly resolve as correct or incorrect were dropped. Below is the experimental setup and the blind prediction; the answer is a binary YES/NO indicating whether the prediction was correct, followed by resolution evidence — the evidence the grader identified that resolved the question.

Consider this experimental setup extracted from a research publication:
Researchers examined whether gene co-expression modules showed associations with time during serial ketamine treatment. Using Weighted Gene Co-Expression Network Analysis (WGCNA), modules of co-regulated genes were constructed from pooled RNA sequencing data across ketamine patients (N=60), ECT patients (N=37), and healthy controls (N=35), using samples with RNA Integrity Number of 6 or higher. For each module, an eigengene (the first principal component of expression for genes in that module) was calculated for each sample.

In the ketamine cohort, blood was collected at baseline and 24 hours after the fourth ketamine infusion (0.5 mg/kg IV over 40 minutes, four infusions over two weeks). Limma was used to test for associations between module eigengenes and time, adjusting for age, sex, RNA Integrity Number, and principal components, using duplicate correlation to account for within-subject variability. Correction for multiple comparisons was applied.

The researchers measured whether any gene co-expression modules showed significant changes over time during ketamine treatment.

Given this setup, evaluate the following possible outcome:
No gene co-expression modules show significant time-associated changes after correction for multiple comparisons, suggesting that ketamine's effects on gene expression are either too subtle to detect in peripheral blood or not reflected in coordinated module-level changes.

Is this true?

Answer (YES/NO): YES